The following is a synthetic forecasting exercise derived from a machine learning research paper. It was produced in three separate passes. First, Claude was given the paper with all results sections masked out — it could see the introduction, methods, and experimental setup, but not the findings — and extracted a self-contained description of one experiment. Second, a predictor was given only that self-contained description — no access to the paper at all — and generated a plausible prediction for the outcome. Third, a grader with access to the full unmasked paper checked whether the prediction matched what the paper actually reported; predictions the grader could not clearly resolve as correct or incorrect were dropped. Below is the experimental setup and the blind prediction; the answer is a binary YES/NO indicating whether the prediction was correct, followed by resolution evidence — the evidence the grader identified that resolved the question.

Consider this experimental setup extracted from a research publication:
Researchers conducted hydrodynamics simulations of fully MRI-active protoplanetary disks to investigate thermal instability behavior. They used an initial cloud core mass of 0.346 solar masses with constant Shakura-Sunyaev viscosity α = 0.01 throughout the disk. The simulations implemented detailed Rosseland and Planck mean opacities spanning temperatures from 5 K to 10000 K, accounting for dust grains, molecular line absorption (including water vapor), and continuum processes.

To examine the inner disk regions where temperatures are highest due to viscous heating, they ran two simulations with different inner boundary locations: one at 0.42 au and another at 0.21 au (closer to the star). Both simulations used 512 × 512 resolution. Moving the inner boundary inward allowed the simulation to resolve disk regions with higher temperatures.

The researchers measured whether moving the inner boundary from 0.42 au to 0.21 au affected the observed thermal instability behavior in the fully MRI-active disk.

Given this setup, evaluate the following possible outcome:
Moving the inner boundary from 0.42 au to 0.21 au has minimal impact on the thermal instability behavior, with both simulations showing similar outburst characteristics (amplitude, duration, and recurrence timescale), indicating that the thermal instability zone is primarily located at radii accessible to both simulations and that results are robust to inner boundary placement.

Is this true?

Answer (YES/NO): NO